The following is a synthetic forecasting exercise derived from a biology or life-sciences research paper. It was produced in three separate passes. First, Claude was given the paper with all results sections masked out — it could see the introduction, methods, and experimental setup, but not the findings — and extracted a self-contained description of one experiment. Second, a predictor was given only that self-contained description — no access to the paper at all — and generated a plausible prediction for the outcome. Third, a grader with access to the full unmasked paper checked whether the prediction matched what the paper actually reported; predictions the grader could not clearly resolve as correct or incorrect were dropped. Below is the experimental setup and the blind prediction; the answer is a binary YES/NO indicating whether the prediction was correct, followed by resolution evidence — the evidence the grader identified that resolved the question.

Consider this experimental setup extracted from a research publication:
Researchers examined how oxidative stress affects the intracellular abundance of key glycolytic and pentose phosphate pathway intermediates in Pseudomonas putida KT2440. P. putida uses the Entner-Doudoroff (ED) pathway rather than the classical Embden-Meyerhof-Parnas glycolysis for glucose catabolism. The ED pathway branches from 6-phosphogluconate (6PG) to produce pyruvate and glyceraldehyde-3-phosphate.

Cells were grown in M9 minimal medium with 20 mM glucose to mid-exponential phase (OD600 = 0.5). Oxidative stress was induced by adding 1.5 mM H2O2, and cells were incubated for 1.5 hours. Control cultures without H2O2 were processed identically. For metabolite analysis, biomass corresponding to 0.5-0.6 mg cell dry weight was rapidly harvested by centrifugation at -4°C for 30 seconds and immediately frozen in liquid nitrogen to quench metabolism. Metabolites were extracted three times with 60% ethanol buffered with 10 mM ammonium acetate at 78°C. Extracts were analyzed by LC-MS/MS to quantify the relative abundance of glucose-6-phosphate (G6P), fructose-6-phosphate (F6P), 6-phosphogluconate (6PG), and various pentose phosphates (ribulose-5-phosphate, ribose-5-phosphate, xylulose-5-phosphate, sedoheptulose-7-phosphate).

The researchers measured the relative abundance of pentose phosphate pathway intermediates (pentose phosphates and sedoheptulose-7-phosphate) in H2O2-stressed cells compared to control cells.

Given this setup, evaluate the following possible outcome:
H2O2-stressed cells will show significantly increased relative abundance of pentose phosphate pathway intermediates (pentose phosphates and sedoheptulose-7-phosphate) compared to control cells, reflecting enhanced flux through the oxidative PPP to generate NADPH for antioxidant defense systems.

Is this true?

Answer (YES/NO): YES